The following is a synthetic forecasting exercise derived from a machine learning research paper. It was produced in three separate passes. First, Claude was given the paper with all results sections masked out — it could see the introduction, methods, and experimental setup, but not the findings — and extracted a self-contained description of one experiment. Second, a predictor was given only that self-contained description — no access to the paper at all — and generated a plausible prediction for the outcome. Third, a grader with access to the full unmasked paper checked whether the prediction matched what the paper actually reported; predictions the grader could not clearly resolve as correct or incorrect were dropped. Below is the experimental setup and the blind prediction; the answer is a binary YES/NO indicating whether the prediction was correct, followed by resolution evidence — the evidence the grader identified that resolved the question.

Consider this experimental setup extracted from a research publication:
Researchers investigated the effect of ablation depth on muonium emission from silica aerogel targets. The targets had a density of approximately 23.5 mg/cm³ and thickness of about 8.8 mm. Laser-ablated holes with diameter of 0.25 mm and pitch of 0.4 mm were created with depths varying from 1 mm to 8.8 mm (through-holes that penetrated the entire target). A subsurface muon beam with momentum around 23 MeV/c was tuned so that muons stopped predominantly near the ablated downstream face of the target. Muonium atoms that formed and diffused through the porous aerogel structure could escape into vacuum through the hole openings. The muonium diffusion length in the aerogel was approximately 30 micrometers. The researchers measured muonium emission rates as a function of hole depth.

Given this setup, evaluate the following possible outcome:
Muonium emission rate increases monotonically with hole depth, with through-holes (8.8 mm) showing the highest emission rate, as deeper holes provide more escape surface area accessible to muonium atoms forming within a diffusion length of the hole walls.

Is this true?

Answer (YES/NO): NO